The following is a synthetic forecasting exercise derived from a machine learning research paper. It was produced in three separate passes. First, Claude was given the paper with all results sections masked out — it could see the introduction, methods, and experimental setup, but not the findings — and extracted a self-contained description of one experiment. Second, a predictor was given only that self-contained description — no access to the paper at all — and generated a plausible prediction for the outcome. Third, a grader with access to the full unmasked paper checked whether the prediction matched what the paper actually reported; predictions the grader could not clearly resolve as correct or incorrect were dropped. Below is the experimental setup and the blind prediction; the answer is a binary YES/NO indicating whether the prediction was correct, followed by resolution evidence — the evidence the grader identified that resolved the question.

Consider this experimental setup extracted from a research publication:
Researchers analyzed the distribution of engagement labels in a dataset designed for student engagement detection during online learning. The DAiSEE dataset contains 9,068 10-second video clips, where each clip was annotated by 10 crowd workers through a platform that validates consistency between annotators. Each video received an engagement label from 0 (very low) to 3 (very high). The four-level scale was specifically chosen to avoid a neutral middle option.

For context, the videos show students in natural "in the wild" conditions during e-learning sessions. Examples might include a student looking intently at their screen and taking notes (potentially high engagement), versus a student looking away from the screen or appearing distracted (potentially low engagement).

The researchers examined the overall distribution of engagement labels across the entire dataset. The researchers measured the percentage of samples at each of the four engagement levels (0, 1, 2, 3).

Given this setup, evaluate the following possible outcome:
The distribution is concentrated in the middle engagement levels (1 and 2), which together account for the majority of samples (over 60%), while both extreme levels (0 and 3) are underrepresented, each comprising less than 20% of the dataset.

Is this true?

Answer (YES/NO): NO